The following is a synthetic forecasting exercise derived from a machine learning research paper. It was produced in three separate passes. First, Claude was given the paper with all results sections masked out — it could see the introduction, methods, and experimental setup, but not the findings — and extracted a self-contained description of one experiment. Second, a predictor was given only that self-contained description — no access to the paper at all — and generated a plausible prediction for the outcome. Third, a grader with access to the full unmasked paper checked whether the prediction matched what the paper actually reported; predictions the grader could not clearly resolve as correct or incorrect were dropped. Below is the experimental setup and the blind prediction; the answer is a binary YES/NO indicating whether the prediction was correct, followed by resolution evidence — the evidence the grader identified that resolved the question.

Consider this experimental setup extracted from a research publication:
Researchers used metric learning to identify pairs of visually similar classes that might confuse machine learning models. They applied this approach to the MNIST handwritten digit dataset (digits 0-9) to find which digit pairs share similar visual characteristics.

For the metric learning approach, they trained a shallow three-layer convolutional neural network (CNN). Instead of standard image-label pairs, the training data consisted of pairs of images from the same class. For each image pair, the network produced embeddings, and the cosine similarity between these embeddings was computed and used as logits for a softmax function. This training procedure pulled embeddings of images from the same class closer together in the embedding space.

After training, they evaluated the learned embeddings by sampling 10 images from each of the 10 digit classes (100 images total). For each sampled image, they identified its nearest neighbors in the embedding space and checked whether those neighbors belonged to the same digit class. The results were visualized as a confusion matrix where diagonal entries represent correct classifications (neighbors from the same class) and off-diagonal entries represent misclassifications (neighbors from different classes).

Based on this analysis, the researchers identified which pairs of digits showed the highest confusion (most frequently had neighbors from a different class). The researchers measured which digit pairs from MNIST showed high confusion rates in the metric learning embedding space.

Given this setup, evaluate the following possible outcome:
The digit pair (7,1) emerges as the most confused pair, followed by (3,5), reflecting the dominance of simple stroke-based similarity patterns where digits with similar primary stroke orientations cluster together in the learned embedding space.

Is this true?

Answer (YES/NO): NO